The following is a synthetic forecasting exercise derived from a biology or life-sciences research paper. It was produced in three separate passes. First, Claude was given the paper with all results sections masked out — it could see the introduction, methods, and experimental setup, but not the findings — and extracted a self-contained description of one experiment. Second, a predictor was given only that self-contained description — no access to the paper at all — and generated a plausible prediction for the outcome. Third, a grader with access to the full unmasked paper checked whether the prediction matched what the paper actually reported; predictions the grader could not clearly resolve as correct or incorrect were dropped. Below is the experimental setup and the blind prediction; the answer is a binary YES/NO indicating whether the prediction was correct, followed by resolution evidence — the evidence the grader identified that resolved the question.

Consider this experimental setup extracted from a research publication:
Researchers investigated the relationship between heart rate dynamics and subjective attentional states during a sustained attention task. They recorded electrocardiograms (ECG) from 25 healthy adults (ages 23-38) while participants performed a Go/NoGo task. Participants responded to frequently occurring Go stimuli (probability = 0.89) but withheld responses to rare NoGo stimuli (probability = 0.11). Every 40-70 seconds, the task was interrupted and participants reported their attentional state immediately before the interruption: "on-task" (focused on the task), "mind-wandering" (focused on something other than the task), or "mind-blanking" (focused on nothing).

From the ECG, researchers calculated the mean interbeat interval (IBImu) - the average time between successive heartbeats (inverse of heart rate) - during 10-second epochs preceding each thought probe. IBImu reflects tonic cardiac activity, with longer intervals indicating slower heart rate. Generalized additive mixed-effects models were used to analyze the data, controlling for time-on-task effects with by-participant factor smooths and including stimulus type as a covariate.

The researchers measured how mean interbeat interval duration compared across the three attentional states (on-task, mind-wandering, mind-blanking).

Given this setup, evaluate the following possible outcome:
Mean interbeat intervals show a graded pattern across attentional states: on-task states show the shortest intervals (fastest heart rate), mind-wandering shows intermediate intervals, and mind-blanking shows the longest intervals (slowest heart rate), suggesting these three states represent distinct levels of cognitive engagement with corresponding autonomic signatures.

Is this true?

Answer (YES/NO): NO